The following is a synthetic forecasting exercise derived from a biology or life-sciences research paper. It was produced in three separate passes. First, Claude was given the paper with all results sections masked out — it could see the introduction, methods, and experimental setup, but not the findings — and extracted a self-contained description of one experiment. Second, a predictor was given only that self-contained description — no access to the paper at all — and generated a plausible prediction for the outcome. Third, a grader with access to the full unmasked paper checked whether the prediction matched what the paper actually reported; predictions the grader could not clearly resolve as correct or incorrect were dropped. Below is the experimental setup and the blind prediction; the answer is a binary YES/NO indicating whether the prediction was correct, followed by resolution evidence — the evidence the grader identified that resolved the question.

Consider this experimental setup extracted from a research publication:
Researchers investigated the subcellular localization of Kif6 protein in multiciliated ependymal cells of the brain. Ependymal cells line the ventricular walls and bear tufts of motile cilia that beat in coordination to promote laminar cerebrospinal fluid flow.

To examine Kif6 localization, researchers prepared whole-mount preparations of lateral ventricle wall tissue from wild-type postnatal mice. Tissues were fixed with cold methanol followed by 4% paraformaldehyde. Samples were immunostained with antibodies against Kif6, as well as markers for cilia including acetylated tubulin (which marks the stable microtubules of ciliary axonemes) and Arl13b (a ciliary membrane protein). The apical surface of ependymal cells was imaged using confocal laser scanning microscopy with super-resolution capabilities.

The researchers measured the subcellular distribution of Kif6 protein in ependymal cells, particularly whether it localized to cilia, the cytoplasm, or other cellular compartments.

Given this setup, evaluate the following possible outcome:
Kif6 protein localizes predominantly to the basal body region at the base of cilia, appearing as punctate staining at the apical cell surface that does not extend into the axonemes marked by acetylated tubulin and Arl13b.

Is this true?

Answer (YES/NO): NO